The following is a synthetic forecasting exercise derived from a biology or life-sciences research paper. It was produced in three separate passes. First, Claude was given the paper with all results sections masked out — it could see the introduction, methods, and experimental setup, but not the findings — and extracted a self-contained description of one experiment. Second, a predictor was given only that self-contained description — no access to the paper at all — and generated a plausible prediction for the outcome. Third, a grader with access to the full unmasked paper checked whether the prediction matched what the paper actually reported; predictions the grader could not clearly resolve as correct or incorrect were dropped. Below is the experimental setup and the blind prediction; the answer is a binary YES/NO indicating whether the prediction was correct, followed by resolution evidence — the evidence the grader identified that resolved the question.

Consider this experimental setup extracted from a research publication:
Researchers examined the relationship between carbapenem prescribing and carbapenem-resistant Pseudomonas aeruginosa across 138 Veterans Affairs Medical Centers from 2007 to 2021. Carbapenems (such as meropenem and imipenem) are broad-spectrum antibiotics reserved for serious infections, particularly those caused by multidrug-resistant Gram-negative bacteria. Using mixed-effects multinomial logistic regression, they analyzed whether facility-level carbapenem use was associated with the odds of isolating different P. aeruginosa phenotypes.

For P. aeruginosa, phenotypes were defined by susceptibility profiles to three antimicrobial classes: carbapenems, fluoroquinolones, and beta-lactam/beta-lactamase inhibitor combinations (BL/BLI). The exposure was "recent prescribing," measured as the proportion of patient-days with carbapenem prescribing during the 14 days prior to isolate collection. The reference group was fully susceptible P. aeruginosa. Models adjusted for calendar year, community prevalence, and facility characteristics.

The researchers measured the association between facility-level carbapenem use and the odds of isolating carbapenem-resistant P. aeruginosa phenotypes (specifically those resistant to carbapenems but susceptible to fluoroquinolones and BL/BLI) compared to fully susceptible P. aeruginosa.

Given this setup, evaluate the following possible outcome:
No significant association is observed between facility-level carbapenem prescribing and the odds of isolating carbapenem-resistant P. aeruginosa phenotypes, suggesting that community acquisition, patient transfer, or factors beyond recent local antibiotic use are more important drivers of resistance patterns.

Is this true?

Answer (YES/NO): NO